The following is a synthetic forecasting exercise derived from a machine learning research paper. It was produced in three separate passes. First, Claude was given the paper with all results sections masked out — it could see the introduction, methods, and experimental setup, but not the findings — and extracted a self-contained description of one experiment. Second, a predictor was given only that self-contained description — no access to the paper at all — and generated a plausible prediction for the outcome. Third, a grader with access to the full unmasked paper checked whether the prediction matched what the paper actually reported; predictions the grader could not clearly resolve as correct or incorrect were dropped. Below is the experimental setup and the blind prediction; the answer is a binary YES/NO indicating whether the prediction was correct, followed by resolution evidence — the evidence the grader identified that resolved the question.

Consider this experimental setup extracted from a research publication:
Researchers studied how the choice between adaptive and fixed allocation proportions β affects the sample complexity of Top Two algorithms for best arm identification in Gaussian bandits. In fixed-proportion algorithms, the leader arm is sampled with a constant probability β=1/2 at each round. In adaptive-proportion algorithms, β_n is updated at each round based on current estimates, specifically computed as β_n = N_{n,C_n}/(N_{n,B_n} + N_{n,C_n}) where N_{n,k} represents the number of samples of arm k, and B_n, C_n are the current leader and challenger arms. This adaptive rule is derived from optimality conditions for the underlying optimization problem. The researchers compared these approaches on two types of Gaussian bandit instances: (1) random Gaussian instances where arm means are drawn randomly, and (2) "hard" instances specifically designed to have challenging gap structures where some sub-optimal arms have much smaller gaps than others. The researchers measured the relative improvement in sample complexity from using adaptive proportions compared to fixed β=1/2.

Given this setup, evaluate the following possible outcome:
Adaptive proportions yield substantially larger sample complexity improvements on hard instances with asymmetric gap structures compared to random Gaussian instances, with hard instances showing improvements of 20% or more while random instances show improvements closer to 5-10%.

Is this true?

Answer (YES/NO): YES